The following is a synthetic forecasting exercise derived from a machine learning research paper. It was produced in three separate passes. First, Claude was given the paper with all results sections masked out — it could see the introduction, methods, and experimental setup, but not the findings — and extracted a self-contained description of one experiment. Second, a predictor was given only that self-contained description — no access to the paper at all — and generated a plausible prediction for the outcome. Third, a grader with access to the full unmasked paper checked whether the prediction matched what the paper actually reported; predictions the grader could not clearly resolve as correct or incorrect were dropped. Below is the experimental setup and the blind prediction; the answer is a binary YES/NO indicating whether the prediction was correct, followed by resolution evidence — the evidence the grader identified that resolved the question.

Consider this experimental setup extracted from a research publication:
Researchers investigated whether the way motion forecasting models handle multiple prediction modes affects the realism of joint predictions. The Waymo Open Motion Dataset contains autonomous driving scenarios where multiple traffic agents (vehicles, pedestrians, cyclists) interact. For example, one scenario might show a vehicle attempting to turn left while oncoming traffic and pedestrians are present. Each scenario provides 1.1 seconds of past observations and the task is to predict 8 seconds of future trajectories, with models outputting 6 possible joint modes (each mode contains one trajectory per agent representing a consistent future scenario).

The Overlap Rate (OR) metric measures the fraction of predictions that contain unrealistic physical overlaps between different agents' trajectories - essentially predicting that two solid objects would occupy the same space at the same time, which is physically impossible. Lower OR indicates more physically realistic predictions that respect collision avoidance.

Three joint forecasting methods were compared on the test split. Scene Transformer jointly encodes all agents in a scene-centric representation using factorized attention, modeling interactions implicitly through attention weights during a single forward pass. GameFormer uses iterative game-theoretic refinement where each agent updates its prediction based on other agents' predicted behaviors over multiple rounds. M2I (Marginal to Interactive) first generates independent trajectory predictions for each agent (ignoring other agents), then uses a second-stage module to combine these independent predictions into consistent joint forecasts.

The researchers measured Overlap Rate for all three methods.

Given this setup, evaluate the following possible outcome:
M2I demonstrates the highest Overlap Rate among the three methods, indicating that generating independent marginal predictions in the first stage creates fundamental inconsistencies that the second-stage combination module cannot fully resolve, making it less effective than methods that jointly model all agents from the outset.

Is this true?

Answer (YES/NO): YES